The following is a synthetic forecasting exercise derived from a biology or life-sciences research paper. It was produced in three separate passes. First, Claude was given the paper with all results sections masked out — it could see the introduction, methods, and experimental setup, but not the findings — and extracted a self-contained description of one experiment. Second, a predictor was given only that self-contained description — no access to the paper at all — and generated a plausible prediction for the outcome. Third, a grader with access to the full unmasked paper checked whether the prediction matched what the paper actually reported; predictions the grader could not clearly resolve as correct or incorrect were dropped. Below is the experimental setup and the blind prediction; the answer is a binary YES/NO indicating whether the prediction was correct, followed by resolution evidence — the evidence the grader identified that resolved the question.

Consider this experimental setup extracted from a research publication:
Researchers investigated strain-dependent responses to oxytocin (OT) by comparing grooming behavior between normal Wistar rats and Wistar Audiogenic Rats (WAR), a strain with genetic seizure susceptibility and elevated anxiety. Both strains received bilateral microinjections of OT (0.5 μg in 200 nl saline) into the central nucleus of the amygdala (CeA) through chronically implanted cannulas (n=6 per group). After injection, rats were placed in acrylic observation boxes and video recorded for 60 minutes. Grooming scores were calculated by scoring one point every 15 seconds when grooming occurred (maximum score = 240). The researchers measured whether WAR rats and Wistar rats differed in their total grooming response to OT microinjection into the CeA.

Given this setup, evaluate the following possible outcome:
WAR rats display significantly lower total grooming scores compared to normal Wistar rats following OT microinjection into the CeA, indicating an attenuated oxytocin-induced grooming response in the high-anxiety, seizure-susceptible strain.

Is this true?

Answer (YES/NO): NO